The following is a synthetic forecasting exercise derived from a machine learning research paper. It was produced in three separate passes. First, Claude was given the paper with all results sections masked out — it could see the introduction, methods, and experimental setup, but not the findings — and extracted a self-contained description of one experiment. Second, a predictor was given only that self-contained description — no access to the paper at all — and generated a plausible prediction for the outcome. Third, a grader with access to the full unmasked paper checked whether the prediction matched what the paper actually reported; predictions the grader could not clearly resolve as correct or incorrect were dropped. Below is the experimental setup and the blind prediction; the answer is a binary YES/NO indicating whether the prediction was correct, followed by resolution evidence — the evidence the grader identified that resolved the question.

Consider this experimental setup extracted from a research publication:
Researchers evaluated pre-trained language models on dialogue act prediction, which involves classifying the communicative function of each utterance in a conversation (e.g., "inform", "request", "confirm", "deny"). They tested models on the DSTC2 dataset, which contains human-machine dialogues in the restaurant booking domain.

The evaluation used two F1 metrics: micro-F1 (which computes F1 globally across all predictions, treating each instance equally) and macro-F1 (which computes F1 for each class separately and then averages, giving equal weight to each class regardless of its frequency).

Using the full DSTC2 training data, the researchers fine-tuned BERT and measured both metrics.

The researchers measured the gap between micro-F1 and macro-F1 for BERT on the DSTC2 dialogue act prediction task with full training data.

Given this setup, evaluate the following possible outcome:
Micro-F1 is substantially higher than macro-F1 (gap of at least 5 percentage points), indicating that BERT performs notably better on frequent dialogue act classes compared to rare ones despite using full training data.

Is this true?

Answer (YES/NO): YES